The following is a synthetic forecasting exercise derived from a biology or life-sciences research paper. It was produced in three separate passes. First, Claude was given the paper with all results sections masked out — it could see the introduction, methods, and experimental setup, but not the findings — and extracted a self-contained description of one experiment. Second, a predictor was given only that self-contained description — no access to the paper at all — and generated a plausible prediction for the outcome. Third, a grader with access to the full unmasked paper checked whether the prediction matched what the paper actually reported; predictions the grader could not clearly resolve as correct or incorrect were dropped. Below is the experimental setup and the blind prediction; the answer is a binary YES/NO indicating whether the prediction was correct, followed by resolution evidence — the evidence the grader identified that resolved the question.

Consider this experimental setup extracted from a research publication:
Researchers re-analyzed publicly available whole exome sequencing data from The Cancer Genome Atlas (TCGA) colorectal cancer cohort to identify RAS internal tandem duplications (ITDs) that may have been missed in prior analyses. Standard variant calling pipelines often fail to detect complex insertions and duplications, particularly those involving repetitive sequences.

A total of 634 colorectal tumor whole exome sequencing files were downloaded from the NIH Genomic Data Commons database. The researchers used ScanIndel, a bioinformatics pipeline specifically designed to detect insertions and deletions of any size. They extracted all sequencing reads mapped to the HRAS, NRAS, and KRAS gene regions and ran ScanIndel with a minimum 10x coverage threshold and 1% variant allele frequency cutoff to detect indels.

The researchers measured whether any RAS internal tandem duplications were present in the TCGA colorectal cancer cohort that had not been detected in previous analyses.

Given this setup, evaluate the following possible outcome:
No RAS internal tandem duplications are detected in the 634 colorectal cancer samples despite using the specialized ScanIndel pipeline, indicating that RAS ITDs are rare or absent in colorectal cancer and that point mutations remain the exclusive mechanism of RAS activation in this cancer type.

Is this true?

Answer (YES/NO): NO